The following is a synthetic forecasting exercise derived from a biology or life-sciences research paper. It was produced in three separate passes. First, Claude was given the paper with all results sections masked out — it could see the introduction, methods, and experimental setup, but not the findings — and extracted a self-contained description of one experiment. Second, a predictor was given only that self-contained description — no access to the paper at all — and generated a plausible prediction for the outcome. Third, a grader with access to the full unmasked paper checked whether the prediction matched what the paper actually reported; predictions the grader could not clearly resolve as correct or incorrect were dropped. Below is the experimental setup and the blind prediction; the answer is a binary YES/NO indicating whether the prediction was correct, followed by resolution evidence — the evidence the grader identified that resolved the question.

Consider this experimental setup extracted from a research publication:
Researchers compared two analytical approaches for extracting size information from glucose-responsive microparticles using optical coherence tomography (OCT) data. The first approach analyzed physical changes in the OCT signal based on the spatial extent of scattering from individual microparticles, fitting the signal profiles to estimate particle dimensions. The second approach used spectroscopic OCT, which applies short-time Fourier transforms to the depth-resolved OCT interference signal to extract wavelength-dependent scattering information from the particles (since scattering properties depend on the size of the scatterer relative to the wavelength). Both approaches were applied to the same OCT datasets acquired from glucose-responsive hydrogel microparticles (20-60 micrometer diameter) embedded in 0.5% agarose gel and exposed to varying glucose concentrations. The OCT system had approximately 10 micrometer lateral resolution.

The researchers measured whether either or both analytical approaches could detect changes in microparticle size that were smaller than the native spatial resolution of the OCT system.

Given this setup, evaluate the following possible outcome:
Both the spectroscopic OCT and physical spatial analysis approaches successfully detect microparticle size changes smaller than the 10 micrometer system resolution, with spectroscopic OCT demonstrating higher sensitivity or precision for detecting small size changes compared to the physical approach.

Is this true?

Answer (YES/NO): NO